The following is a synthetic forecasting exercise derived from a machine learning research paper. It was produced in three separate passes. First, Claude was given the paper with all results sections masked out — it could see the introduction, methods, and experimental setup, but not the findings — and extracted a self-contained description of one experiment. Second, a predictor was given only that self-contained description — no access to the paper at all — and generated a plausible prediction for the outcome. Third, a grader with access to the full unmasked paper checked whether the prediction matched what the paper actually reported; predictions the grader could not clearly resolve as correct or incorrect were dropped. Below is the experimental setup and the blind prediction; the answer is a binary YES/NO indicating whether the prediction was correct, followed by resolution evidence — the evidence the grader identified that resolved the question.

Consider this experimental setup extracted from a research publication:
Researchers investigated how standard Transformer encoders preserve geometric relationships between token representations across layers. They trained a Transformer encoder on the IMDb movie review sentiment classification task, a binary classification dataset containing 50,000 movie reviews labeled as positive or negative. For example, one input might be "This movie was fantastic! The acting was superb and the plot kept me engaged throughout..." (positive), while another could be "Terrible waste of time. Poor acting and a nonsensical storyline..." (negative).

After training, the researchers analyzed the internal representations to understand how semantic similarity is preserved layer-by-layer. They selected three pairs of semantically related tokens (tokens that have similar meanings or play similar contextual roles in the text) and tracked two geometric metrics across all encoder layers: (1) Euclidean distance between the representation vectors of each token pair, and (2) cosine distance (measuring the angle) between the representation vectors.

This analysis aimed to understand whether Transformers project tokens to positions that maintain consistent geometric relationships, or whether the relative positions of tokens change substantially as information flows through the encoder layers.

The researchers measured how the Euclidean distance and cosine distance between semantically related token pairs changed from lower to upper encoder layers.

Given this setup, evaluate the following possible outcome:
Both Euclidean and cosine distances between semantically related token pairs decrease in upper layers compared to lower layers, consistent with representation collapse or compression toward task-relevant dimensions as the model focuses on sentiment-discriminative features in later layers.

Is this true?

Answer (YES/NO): NO